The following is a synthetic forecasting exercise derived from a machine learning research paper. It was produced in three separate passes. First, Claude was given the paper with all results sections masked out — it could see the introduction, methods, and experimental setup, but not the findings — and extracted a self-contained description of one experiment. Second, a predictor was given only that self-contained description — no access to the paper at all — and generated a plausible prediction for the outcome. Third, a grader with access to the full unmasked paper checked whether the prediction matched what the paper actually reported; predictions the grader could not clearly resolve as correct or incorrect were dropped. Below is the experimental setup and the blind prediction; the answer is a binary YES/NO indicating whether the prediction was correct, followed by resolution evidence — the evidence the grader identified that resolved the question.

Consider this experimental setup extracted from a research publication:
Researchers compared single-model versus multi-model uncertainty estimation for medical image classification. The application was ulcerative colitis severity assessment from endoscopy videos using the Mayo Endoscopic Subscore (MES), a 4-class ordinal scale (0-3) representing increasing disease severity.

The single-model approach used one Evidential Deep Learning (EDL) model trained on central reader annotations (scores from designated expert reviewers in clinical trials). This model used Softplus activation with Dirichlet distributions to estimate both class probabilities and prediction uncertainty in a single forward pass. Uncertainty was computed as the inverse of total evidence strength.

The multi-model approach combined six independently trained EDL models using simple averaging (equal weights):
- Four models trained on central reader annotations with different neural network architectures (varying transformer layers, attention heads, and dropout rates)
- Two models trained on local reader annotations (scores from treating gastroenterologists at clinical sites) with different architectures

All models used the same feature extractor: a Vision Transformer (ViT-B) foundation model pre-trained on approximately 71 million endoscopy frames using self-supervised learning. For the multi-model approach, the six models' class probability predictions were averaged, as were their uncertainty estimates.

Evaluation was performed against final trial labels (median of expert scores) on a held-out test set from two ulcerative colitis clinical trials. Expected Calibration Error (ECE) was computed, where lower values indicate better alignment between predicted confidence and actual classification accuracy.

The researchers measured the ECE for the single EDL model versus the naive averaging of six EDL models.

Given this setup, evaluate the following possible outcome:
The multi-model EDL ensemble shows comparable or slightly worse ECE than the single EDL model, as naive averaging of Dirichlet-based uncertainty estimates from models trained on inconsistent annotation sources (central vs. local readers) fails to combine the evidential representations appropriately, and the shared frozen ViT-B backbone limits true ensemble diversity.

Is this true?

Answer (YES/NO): NO